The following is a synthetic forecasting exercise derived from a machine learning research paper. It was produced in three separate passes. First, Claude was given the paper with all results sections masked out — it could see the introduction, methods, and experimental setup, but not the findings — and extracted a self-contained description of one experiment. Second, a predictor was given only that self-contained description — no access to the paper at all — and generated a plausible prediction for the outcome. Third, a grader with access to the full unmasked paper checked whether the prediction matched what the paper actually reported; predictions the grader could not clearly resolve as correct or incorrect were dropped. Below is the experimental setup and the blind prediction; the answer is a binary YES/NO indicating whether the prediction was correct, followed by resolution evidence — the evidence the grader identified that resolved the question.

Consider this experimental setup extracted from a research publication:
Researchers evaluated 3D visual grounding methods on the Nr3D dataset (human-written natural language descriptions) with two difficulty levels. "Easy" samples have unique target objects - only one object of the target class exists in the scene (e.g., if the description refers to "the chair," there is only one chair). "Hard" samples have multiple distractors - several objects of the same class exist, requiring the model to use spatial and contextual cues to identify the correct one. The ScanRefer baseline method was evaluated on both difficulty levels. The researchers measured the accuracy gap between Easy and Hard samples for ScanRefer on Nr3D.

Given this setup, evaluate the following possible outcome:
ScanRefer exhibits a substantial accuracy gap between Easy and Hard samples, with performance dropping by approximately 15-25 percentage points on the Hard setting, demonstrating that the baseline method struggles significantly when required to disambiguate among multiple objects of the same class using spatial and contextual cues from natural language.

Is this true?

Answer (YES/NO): YES